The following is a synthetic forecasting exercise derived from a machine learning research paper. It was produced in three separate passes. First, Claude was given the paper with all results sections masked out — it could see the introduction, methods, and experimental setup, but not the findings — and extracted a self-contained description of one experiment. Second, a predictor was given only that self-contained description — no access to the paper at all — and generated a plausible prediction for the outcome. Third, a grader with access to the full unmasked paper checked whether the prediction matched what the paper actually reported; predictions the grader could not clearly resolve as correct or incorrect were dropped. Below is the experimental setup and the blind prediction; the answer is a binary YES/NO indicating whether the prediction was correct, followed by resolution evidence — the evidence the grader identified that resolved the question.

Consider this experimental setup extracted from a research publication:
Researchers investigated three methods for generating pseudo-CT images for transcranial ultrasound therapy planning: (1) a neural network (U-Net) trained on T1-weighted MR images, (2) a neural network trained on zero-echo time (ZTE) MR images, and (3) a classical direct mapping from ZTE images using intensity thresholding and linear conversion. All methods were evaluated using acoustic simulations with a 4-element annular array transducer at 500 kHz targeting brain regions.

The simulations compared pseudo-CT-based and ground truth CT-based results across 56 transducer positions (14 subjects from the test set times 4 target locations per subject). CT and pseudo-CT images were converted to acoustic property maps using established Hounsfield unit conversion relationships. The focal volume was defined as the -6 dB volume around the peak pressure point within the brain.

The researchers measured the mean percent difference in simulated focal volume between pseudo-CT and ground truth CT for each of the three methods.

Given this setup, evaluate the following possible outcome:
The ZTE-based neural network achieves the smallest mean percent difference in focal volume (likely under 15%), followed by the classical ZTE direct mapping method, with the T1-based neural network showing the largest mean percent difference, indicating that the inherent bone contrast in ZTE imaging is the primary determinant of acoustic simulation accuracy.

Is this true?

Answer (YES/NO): YES